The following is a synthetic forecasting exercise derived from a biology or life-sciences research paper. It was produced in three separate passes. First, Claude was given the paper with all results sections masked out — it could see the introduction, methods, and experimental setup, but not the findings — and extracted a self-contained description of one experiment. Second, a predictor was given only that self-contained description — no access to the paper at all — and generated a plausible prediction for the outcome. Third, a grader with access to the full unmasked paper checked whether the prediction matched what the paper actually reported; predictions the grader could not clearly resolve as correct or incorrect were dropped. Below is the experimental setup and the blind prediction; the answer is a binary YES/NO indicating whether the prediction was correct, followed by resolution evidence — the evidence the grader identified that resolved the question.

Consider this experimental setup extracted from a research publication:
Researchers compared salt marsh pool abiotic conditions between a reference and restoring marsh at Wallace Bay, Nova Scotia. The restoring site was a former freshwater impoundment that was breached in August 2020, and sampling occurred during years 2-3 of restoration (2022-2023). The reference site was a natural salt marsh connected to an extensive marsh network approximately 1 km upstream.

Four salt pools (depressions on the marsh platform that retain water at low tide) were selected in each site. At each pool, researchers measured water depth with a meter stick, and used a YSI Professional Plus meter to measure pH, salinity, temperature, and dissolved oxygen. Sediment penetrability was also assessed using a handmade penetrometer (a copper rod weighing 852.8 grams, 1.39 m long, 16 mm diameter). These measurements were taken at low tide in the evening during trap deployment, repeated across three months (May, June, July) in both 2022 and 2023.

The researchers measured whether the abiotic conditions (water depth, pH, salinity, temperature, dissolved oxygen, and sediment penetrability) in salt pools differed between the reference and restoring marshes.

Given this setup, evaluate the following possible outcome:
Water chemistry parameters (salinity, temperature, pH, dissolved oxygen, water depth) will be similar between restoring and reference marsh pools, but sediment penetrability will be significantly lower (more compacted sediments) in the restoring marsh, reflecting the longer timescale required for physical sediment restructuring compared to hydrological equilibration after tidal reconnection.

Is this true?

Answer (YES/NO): NO